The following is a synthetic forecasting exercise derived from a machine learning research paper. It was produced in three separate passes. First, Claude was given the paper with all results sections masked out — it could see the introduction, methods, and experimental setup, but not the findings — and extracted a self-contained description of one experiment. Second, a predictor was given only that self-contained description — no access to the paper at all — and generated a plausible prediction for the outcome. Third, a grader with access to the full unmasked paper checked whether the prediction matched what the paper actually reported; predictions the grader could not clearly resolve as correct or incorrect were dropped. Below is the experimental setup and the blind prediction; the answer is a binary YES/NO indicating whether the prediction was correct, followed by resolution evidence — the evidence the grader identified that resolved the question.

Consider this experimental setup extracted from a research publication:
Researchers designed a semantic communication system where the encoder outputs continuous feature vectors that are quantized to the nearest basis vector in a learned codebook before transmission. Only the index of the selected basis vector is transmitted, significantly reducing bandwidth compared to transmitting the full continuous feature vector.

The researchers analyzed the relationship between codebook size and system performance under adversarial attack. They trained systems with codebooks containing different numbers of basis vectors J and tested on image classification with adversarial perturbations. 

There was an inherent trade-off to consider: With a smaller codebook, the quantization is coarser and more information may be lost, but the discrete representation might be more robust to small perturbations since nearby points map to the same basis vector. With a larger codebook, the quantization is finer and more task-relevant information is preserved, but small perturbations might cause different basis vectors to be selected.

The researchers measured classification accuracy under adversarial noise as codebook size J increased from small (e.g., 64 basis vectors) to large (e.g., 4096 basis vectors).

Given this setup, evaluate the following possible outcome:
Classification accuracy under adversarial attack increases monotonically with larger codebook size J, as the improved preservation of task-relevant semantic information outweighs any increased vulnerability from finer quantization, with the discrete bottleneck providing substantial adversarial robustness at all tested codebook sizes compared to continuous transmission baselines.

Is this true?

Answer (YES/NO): YES